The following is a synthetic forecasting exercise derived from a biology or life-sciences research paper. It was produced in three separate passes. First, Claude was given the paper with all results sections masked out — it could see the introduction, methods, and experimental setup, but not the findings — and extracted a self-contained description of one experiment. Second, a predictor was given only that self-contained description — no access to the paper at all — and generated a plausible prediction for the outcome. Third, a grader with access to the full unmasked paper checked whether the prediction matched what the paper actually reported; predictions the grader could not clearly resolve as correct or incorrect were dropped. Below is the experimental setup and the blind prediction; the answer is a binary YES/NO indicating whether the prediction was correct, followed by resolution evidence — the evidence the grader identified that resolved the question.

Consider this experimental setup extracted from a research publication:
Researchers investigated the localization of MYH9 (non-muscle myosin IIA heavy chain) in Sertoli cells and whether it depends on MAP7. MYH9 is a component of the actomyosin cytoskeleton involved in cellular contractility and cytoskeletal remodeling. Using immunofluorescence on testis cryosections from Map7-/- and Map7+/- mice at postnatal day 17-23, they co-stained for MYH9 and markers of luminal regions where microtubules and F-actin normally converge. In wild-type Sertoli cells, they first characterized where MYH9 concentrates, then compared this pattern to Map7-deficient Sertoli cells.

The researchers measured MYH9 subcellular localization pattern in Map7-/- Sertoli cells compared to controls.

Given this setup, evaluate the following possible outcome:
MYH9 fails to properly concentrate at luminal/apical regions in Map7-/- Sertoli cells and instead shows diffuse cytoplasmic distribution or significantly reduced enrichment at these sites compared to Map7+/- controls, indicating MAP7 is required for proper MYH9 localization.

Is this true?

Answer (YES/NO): YES